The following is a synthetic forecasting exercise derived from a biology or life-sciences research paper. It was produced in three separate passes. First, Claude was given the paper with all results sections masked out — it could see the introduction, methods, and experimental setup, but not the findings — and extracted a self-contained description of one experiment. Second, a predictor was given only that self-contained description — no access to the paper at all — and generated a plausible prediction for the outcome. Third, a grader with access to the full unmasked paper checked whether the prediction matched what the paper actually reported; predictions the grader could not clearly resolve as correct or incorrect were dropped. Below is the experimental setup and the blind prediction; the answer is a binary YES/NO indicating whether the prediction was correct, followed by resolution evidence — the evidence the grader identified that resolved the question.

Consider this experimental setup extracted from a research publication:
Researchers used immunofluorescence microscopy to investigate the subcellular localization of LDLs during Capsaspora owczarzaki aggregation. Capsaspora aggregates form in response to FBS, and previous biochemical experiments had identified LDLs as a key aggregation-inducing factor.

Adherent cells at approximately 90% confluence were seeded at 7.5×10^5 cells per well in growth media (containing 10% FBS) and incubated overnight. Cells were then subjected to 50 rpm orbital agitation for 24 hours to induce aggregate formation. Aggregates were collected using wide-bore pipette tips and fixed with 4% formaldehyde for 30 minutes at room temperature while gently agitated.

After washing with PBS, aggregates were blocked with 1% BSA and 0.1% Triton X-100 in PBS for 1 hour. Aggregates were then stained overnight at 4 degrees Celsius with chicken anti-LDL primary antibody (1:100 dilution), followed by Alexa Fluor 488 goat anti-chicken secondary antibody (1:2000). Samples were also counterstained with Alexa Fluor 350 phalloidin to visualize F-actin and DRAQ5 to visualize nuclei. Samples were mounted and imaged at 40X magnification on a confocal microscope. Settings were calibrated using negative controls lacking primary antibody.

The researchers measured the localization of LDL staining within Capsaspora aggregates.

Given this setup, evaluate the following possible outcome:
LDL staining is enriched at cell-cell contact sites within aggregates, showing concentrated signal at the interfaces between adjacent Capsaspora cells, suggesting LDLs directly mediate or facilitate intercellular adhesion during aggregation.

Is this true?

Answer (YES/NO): NO